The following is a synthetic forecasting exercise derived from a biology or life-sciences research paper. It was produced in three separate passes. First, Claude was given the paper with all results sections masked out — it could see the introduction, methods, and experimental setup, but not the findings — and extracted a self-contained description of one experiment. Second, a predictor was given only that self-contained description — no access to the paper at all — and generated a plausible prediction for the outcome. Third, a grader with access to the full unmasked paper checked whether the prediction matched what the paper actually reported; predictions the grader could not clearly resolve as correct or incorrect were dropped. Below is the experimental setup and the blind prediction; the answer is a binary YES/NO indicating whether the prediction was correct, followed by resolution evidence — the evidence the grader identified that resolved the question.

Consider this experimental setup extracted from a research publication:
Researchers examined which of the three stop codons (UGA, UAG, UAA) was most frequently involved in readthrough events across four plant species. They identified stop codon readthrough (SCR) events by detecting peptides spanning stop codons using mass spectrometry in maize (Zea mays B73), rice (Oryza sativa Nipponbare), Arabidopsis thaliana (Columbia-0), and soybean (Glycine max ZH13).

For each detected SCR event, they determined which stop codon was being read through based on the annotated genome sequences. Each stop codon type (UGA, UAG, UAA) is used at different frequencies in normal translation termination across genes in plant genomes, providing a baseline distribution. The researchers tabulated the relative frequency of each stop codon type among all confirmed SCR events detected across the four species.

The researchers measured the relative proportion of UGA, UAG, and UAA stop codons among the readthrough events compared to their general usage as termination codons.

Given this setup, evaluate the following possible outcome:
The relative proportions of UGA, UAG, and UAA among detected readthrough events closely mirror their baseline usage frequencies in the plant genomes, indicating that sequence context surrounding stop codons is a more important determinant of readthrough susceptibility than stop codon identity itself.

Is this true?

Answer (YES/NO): NO